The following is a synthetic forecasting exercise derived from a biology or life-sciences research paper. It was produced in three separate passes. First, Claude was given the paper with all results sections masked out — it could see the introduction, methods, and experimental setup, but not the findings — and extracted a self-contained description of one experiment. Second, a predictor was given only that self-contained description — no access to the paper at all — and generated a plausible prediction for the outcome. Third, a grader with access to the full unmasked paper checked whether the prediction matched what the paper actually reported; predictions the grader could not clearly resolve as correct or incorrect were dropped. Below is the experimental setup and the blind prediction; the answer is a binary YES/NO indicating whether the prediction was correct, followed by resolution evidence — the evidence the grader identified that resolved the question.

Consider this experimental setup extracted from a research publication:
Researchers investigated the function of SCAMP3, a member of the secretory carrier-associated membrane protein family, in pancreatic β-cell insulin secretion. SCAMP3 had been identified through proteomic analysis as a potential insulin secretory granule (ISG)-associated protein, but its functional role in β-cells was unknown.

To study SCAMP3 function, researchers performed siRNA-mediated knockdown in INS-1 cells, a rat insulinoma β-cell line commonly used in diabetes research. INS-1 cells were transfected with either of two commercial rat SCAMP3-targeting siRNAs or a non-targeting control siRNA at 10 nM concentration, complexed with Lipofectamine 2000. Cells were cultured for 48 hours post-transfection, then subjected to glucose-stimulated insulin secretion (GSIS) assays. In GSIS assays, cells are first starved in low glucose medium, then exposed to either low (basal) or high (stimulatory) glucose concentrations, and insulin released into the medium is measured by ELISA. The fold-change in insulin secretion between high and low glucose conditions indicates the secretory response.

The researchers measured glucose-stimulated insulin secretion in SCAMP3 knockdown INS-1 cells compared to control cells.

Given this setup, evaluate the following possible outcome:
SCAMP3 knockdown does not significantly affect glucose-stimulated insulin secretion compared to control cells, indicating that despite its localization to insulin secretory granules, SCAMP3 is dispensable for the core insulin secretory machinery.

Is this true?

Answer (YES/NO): NO